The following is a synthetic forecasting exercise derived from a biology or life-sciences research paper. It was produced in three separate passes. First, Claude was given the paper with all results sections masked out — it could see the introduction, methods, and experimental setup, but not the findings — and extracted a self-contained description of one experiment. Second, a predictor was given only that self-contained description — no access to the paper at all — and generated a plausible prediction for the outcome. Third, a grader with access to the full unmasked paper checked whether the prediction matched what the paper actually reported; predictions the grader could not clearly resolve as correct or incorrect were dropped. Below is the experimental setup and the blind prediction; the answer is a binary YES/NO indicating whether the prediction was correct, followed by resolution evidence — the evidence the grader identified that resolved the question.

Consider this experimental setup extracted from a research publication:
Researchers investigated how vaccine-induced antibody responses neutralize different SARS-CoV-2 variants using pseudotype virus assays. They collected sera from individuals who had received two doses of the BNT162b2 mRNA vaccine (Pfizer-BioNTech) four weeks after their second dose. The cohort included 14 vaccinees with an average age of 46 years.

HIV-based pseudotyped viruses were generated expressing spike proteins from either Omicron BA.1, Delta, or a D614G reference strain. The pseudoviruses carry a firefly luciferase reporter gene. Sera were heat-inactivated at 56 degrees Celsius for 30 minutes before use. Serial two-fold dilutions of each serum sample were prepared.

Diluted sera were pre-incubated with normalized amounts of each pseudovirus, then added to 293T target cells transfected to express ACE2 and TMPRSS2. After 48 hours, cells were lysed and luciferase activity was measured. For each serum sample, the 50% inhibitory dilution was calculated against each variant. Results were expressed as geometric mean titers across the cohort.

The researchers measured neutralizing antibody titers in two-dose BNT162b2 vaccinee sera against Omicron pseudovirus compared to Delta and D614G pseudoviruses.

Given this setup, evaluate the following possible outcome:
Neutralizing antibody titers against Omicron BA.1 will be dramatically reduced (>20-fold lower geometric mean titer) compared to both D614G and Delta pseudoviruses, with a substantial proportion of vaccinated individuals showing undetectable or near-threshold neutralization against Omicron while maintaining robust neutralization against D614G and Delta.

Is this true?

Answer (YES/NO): NO